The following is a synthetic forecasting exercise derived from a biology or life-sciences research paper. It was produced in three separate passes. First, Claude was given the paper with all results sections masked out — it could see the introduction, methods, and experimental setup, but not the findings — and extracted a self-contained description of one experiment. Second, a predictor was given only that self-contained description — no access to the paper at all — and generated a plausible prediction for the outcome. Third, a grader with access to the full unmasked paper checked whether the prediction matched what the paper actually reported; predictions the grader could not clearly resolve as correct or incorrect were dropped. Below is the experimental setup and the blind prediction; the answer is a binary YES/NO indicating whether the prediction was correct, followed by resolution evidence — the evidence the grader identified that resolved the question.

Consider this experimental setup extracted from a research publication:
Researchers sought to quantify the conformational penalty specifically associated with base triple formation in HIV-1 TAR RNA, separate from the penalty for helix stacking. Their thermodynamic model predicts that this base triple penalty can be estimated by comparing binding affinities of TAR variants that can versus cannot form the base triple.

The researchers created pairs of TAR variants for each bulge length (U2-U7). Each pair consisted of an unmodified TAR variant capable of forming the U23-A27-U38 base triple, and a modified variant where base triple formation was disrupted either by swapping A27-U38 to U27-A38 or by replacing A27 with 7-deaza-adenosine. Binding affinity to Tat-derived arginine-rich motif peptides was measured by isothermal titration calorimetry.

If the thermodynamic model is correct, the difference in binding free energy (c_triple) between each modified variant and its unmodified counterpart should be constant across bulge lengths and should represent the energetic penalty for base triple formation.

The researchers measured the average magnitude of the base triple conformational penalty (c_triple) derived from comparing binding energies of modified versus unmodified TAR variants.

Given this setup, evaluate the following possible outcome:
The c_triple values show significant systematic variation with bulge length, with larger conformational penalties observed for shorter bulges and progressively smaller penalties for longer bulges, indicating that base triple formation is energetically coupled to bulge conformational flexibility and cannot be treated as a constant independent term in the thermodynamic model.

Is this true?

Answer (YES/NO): NO